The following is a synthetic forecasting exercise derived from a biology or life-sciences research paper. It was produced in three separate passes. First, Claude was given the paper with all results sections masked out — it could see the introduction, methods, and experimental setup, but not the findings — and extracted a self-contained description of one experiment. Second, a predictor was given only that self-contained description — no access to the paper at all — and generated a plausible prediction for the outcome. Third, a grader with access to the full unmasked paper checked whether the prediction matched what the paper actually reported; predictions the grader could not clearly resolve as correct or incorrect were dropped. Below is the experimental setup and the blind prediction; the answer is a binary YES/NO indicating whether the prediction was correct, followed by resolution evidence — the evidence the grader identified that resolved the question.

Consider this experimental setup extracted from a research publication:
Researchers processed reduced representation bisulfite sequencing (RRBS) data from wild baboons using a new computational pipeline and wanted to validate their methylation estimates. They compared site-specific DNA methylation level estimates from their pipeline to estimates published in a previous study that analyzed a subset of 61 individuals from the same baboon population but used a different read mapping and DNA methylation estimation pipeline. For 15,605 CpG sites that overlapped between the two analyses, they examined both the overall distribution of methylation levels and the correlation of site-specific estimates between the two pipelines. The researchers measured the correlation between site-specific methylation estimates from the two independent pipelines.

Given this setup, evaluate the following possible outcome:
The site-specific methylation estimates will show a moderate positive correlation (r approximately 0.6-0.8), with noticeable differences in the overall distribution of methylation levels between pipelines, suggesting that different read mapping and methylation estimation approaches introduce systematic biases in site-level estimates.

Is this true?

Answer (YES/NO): NO